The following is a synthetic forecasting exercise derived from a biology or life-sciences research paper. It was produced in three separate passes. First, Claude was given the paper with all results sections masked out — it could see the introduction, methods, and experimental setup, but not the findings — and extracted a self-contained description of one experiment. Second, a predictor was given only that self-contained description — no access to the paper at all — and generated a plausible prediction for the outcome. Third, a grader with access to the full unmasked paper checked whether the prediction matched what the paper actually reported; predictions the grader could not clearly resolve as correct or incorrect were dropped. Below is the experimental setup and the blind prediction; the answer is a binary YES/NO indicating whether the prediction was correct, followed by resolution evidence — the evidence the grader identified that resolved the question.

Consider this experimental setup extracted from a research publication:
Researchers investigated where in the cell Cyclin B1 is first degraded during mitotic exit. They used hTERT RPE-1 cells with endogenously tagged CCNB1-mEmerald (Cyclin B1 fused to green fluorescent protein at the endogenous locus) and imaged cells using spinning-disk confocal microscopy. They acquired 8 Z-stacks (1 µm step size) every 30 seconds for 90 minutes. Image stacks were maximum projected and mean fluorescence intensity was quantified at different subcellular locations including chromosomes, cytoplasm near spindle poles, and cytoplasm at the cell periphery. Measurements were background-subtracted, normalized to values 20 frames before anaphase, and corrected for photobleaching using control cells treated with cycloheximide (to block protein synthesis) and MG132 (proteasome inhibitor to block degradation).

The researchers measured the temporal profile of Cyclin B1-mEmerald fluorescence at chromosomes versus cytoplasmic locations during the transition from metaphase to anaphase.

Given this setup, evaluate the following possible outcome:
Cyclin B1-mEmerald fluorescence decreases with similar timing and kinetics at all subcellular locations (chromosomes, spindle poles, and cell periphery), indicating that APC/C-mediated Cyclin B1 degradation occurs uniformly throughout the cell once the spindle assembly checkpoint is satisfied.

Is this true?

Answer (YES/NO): NO